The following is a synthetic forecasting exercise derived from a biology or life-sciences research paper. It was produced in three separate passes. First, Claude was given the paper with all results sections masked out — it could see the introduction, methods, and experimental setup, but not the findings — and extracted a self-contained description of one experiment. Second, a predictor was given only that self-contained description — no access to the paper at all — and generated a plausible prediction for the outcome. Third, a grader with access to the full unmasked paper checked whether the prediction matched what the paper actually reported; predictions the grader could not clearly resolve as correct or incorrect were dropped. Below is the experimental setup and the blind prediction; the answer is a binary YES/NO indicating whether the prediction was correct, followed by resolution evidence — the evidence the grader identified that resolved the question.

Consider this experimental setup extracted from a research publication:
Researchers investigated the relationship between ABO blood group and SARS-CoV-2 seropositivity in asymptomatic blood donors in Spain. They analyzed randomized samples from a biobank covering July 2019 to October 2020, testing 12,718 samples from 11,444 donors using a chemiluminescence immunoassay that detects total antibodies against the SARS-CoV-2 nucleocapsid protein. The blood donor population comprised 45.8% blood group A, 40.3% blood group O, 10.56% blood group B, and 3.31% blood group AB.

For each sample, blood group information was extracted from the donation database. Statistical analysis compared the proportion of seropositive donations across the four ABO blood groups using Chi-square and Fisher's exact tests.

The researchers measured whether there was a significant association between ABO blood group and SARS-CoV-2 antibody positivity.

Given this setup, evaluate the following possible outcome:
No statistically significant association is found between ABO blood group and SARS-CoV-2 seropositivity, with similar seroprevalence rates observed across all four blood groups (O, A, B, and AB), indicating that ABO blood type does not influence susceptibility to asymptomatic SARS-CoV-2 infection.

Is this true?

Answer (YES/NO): YES